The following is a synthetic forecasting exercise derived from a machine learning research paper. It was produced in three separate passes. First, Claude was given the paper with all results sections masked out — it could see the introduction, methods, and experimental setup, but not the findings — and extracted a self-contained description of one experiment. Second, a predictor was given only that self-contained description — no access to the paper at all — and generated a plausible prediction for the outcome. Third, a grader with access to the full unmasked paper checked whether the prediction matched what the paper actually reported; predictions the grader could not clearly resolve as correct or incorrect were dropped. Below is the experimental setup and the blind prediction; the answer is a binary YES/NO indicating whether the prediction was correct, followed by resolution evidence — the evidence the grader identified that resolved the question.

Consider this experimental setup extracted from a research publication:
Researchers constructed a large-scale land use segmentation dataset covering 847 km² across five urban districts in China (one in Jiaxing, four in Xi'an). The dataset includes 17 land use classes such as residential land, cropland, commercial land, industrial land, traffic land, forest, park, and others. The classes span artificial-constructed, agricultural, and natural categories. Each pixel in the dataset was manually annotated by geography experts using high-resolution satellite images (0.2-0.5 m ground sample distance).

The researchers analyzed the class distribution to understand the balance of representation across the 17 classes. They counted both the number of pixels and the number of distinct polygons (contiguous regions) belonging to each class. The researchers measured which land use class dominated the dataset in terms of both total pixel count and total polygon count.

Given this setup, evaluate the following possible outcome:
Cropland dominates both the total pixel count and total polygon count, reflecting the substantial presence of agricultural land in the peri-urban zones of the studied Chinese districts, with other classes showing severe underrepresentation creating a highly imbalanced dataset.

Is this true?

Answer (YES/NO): NO